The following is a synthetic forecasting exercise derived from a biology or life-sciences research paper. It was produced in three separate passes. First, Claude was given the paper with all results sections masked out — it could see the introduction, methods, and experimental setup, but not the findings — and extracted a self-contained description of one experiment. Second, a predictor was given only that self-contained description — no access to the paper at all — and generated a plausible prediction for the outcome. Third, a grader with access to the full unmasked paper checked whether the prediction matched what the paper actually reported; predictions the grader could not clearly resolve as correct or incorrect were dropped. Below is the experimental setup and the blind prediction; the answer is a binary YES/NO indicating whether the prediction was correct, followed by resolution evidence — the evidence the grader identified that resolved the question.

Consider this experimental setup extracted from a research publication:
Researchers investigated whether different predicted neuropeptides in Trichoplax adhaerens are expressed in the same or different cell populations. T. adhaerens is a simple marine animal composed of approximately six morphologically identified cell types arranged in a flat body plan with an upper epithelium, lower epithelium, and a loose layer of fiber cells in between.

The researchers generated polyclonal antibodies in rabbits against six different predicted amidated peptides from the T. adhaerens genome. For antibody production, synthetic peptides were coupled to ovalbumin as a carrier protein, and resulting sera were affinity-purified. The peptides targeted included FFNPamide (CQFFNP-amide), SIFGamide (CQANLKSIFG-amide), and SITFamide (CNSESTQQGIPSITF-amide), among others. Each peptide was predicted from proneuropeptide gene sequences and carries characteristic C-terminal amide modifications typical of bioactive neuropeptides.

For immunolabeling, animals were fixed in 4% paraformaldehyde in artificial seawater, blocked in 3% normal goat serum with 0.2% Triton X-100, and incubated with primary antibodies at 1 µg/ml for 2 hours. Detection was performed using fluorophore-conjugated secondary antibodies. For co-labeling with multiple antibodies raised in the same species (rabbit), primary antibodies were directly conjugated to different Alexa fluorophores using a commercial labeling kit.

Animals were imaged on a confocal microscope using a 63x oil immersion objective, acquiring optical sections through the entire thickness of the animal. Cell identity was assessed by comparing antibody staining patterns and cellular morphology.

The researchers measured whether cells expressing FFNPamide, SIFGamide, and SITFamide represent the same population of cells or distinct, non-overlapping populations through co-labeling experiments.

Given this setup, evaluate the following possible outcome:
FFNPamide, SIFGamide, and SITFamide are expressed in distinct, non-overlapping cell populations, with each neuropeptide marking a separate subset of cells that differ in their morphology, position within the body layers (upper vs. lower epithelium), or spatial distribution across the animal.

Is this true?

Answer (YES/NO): YES